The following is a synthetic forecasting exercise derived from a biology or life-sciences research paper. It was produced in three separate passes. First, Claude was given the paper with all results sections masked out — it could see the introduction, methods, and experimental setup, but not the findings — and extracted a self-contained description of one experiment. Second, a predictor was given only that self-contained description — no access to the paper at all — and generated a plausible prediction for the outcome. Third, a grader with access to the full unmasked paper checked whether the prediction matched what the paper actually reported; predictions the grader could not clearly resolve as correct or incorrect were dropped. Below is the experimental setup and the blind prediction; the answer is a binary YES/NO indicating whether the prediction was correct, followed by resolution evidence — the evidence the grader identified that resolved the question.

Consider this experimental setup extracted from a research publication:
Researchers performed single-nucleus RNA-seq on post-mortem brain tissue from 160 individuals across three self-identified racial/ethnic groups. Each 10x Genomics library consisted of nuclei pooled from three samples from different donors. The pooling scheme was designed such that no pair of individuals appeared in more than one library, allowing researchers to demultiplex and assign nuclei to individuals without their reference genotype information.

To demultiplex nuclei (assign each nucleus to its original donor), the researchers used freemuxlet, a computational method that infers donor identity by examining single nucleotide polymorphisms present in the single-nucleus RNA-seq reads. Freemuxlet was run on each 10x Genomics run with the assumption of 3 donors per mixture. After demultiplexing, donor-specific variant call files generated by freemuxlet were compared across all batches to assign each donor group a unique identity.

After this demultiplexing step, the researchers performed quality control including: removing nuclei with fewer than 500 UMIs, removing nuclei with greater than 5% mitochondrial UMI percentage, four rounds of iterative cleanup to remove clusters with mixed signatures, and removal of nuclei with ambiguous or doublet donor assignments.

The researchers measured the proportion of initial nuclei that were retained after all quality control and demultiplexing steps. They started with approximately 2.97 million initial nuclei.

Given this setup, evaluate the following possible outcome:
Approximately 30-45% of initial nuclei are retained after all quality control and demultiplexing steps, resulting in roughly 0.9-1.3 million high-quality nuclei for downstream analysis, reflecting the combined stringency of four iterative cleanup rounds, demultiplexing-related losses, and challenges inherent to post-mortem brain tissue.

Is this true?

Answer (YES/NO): NO